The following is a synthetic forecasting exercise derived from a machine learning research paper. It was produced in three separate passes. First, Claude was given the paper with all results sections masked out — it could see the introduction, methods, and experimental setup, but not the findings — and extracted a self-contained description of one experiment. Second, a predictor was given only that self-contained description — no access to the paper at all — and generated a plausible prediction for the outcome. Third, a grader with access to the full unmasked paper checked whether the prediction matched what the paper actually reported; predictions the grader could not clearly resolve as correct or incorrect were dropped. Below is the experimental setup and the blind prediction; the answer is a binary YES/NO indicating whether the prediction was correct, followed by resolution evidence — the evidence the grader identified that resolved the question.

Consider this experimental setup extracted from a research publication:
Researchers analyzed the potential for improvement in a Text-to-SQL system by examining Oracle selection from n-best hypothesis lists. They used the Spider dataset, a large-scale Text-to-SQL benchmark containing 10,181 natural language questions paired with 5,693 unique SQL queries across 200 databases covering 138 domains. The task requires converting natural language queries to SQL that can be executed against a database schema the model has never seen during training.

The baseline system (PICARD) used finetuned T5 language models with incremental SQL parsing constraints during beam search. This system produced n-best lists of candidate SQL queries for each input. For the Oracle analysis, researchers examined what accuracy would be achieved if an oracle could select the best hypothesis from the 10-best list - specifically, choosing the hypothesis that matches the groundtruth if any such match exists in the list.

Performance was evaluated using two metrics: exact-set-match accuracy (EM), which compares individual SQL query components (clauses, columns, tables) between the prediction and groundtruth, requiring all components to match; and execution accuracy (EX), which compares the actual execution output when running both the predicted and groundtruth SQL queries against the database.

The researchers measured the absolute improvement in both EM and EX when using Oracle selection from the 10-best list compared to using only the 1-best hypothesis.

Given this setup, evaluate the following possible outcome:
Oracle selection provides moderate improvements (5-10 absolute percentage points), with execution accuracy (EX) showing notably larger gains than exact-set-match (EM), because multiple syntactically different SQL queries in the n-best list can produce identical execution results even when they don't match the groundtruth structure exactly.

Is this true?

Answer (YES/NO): NO